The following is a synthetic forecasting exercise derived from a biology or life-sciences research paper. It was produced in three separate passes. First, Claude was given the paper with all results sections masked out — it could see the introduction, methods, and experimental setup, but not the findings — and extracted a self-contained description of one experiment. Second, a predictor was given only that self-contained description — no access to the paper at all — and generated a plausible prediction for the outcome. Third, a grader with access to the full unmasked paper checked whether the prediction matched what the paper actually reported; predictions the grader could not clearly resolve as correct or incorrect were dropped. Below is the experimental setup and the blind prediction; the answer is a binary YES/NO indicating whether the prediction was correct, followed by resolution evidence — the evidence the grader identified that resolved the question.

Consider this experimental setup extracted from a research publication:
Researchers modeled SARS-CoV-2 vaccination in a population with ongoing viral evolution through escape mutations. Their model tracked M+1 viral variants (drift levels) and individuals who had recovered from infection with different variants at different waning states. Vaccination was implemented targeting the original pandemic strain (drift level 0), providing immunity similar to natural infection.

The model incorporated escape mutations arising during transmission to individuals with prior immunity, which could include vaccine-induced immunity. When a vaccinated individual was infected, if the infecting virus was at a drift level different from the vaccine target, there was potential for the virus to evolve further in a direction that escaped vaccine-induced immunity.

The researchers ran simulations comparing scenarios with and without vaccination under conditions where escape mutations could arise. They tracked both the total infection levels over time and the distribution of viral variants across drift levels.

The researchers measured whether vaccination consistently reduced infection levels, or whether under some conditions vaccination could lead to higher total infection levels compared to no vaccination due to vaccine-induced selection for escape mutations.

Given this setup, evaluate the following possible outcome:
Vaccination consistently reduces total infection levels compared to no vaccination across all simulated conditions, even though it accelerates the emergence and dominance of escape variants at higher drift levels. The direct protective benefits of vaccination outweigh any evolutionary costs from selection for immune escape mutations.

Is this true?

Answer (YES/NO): NO